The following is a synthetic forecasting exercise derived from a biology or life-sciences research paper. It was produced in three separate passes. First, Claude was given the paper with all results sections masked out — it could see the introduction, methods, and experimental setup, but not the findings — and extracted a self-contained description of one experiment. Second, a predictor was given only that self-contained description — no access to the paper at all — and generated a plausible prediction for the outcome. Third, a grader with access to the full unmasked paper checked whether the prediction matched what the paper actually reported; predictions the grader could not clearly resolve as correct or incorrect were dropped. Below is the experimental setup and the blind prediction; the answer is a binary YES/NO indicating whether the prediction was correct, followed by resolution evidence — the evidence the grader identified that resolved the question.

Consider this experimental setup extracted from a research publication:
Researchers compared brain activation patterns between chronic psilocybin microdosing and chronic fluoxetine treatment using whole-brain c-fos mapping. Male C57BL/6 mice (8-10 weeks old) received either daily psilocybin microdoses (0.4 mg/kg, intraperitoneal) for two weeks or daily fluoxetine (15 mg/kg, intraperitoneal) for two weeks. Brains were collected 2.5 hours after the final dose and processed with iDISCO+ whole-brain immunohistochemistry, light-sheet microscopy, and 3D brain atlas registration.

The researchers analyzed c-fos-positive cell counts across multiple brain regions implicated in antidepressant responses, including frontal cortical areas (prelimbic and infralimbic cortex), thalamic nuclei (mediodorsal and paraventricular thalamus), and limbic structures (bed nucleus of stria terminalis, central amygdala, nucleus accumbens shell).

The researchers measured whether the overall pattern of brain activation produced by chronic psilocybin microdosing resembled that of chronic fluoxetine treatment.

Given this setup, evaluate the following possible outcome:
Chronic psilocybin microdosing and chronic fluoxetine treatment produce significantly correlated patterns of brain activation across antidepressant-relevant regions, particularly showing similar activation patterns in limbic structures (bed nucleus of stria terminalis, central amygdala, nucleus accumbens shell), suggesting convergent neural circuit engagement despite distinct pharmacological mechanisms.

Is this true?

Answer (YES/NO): YES